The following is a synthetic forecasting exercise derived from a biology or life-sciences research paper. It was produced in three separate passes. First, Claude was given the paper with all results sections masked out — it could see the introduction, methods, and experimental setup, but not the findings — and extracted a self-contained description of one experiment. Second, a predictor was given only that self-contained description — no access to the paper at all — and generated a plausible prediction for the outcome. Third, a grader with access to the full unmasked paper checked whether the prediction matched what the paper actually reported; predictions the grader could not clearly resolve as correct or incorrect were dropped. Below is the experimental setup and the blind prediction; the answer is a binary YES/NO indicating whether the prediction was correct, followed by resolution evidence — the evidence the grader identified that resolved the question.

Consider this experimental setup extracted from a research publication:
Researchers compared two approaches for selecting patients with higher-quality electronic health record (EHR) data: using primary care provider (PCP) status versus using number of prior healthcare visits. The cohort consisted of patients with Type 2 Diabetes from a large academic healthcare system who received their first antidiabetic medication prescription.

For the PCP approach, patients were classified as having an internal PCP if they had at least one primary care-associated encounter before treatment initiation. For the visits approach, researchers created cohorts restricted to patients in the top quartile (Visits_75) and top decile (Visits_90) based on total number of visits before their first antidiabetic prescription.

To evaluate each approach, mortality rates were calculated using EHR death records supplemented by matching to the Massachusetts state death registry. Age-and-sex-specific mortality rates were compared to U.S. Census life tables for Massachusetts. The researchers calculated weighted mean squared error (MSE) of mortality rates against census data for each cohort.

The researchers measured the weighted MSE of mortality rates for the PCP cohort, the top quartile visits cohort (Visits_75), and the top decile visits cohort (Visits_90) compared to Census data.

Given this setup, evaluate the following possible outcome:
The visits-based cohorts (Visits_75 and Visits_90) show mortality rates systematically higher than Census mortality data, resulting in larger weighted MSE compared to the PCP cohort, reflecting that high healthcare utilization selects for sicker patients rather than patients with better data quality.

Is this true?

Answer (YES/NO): YES